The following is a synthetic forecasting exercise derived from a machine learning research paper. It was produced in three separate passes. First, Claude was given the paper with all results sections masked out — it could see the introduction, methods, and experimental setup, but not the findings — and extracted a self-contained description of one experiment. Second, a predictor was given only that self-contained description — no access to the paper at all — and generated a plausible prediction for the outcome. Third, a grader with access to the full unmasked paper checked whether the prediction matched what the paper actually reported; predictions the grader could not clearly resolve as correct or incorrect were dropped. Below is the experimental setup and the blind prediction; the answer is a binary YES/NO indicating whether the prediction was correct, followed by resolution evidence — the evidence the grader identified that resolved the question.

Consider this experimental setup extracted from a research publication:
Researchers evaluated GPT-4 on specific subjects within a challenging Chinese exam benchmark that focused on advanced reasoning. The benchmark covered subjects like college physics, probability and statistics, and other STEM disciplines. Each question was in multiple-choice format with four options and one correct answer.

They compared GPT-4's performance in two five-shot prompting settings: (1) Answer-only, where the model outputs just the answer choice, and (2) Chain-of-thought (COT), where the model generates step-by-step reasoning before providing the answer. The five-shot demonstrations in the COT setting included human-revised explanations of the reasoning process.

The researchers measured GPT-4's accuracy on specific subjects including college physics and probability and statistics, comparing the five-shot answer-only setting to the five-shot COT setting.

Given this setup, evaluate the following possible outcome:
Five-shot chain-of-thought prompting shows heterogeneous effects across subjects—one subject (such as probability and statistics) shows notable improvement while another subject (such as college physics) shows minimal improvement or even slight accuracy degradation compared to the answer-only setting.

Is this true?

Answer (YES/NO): NO